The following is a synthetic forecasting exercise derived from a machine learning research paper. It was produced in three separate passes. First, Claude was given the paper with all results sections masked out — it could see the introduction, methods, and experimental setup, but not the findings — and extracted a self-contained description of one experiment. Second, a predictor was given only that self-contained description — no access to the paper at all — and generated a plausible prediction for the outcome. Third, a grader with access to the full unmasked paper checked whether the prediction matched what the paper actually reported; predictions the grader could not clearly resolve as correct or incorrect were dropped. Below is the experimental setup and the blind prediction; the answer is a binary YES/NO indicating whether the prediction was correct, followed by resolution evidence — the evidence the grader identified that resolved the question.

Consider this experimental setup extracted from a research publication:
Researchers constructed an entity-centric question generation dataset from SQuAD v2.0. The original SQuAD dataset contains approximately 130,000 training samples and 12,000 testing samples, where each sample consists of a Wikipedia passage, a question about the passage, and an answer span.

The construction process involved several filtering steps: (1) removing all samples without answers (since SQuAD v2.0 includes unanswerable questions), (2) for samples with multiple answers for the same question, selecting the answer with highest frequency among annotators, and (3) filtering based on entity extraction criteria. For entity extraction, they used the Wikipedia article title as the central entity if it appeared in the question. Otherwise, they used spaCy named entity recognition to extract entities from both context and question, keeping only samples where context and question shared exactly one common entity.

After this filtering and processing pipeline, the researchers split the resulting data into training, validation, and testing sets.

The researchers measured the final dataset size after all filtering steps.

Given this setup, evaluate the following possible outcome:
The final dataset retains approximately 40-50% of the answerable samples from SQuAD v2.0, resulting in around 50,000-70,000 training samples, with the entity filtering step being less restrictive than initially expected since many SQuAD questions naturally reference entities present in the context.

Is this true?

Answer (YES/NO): NO